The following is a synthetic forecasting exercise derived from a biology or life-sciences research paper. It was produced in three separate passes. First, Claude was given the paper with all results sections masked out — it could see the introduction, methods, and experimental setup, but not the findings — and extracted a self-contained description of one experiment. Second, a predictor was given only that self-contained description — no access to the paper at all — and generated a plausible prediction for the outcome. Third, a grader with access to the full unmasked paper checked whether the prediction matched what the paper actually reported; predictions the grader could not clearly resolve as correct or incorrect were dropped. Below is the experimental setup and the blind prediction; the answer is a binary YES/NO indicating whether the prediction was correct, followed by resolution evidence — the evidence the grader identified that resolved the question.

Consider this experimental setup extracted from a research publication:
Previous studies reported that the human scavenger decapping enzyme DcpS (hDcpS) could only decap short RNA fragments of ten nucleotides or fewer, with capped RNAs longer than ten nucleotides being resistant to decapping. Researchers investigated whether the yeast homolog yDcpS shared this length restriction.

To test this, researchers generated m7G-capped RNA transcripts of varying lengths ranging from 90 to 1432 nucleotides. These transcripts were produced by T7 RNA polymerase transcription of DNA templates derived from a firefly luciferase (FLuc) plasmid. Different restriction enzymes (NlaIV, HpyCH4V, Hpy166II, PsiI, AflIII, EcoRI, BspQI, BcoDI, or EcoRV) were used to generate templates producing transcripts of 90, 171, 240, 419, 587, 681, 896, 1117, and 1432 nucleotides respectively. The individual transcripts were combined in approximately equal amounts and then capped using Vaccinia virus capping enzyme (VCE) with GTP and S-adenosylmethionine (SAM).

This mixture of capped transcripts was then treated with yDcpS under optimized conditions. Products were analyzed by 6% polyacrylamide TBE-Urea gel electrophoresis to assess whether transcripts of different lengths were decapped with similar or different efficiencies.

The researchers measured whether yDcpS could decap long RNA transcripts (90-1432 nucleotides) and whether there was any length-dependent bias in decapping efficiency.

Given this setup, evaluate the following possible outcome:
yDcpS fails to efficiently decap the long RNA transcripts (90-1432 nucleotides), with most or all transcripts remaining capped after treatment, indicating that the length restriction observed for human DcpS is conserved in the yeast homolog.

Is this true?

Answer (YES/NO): NO